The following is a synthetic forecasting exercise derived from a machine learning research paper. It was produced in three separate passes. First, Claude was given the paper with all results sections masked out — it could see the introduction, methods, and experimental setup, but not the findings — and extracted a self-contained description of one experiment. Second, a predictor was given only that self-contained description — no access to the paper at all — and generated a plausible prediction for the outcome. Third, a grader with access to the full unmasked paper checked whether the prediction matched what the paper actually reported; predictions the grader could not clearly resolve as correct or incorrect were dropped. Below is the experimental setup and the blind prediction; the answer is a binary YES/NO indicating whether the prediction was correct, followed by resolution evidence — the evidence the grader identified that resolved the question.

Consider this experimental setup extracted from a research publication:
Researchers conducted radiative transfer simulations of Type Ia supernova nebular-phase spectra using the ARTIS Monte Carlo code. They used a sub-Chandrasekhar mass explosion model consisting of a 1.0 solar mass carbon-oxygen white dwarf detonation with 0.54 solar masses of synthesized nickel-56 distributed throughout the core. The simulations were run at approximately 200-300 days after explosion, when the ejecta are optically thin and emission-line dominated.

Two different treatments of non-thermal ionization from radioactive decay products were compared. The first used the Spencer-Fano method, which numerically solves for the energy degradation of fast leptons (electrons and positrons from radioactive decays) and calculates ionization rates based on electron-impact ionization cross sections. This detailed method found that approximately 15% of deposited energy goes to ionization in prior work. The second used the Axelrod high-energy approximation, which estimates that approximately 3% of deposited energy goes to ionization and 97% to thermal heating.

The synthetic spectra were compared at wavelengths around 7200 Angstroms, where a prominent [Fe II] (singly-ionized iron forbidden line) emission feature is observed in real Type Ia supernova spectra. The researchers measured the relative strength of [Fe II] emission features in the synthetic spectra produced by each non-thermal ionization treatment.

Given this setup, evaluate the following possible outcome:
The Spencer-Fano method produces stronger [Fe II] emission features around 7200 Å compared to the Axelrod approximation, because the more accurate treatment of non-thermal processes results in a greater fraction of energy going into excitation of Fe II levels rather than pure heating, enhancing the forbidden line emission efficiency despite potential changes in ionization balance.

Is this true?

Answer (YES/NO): NO